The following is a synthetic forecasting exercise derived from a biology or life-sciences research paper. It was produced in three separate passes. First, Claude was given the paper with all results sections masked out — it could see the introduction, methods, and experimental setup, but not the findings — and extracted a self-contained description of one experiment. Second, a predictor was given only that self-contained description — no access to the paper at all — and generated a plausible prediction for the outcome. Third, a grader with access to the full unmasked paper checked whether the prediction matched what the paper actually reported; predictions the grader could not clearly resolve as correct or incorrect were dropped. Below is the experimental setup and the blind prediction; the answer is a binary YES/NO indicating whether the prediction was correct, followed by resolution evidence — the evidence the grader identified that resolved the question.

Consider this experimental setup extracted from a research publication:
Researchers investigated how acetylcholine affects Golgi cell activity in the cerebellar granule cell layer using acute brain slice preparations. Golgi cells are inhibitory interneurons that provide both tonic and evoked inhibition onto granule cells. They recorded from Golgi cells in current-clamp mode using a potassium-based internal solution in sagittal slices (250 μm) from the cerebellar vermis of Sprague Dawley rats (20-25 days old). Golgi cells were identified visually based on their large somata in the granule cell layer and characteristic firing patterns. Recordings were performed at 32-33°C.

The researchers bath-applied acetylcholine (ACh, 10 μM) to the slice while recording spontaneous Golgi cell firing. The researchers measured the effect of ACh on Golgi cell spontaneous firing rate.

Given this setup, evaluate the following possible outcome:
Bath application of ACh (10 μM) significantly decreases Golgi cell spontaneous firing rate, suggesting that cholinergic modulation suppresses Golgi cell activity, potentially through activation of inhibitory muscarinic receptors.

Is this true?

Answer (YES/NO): YES